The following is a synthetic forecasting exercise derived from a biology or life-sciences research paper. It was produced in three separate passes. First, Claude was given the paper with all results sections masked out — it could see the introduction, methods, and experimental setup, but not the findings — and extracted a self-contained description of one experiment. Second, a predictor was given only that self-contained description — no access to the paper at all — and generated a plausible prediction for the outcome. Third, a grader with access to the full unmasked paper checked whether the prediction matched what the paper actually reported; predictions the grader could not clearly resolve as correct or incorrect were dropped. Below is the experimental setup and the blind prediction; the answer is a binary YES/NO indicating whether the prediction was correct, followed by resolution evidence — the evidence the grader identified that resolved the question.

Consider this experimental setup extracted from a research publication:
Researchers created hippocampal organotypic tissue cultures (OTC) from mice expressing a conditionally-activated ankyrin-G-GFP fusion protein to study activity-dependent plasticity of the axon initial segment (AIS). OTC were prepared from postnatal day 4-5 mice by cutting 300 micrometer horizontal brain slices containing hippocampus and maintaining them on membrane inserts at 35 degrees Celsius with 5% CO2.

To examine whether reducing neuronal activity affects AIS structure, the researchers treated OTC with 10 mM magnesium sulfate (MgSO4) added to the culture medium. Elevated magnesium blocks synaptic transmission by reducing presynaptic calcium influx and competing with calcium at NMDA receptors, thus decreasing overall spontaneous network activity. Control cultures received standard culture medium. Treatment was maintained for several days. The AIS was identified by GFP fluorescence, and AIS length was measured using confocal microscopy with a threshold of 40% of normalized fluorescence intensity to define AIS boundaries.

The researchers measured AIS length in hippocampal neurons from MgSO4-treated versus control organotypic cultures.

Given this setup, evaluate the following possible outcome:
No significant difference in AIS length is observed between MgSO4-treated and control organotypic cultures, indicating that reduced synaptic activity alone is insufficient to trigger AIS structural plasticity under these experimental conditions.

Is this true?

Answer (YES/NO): NO